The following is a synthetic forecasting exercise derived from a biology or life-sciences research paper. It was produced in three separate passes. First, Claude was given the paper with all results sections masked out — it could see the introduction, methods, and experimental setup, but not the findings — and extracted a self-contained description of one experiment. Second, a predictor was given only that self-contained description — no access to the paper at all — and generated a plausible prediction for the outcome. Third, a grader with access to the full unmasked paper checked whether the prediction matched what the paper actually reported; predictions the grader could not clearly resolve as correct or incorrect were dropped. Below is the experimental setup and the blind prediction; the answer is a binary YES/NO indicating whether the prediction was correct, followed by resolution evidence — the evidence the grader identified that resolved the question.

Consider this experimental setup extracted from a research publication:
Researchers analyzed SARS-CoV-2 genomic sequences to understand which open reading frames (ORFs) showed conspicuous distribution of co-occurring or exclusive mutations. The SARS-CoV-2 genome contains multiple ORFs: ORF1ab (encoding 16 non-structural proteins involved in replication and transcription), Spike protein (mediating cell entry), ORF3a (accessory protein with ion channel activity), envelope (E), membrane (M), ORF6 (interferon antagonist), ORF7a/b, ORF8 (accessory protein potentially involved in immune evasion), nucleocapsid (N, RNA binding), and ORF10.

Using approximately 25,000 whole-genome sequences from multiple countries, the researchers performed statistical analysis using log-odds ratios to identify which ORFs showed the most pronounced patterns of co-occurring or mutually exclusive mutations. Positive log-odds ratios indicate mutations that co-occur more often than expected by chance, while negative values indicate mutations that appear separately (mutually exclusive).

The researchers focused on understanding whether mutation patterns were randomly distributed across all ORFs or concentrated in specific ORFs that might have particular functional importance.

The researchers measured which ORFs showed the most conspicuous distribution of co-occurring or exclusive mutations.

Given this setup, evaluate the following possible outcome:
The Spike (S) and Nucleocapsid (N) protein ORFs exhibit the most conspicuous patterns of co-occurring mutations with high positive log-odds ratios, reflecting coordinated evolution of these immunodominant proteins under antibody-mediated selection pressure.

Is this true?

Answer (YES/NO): NO